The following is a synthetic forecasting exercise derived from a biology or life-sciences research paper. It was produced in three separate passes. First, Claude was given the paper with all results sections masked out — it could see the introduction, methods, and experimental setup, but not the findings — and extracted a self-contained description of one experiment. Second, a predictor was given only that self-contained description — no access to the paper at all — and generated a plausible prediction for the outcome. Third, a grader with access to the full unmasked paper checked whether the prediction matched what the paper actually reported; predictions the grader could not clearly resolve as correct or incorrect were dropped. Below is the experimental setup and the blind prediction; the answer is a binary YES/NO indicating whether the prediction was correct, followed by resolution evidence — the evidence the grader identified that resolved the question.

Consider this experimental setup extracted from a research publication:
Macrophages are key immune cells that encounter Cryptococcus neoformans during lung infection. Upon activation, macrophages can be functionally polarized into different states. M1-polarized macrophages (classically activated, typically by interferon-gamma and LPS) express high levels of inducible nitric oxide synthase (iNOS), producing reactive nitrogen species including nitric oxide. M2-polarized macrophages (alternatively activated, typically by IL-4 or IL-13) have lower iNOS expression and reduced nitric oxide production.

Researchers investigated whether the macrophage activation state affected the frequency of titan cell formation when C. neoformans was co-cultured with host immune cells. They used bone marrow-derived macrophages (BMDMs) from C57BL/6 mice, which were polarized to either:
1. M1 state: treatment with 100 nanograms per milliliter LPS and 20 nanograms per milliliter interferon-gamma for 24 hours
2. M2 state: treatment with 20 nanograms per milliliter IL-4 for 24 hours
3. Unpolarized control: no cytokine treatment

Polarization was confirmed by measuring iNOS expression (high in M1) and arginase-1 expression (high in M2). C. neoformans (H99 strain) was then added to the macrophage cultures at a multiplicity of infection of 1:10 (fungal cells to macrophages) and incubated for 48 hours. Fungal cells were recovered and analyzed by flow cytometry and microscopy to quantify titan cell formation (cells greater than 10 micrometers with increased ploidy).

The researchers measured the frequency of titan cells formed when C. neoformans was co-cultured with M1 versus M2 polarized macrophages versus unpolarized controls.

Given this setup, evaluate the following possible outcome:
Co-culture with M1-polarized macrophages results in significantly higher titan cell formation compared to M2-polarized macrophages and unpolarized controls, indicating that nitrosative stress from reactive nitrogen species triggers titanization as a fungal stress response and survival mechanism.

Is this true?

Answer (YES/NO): NO